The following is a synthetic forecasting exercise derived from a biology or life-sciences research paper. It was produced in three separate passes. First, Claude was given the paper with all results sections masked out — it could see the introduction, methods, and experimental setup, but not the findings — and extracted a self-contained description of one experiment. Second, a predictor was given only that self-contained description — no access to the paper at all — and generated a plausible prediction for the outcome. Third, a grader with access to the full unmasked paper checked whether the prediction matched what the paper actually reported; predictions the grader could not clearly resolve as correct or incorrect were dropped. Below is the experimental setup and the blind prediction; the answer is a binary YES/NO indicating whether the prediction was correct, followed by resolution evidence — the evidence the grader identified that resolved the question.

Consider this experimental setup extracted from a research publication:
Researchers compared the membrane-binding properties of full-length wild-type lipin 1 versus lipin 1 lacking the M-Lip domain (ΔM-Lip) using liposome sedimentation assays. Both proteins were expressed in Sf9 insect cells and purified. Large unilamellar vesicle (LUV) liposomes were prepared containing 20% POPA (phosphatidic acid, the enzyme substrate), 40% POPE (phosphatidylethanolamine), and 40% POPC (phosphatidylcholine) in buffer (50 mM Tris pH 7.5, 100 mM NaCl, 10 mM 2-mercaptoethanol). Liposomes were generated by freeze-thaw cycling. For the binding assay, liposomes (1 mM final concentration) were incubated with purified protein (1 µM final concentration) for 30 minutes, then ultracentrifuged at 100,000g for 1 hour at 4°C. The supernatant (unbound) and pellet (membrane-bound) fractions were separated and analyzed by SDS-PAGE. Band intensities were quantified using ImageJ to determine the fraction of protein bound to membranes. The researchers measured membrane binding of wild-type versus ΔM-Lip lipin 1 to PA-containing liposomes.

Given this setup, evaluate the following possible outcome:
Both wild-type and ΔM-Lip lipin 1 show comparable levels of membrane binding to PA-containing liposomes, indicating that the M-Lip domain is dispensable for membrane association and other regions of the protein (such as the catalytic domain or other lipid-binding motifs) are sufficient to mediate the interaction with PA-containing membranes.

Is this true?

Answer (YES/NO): NO